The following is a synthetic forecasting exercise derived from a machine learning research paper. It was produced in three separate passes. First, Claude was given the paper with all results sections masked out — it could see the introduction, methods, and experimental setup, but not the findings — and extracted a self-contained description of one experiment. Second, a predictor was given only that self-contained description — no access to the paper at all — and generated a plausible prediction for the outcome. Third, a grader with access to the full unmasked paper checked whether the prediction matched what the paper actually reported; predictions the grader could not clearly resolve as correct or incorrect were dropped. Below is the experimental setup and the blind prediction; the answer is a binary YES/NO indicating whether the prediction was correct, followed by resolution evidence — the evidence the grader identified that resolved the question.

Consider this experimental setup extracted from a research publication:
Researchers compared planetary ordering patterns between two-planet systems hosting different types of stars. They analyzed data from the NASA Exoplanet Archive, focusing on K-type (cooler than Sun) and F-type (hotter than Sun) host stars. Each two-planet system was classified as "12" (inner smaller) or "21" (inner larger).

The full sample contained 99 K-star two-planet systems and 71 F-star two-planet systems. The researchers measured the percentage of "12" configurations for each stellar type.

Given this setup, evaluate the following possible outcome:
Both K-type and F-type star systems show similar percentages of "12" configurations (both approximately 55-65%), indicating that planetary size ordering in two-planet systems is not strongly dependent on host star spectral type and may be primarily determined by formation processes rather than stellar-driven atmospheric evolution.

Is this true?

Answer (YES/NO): NO